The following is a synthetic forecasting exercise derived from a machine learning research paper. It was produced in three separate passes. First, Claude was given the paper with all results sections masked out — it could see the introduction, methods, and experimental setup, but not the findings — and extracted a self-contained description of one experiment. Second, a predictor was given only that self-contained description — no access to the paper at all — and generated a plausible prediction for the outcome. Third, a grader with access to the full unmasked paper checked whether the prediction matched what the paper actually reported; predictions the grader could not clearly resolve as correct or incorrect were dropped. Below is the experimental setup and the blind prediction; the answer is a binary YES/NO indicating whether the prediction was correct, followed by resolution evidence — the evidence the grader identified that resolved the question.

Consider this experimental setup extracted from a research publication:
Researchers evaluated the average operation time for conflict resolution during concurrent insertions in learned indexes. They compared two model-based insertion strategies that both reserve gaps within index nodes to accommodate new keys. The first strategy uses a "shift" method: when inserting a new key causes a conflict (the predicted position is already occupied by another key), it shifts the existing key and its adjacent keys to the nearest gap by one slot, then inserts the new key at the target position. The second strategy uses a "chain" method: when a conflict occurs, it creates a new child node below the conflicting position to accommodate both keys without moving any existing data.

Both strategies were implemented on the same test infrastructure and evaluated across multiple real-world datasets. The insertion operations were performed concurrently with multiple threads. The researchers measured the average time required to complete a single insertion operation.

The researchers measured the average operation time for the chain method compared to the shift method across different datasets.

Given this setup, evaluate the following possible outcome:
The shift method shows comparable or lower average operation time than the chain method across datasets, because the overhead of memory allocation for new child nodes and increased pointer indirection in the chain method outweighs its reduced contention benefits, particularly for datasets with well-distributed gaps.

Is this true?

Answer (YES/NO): NO